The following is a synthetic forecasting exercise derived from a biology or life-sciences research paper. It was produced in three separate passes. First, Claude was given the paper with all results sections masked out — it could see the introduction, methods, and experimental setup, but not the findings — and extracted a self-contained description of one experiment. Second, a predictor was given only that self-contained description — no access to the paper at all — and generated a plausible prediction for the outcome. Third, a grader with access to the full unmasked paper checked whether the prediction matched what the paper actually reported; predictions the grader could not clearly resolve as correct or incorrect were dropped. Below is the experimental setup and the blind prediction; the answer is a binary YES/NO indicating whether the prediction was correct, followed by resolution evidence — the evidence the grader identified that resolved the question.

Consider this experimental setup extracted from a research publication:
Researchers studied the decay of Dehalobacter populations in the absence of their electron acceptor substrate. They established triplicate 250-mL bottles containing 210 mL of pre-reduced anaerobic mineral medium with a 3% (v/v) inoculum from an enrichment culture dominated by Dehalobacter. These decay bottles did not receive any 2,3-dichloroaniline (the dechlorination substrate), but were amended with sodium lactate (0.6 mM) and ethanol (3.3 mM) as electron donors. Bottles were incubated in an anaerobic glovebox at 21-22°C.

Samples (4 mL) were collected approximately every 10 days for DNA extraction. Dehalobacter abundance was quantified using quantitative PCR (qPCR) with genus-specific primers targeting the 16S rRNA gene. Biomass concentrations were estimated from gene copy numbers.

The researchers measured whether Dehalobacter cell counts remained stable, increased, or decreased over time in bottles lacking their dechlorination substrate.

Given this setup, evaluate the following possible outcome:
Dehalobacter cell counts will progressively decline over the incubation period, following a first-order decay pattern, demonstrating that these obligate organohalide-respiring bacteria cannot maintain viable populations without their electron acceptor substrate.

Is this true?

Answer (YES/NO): YES